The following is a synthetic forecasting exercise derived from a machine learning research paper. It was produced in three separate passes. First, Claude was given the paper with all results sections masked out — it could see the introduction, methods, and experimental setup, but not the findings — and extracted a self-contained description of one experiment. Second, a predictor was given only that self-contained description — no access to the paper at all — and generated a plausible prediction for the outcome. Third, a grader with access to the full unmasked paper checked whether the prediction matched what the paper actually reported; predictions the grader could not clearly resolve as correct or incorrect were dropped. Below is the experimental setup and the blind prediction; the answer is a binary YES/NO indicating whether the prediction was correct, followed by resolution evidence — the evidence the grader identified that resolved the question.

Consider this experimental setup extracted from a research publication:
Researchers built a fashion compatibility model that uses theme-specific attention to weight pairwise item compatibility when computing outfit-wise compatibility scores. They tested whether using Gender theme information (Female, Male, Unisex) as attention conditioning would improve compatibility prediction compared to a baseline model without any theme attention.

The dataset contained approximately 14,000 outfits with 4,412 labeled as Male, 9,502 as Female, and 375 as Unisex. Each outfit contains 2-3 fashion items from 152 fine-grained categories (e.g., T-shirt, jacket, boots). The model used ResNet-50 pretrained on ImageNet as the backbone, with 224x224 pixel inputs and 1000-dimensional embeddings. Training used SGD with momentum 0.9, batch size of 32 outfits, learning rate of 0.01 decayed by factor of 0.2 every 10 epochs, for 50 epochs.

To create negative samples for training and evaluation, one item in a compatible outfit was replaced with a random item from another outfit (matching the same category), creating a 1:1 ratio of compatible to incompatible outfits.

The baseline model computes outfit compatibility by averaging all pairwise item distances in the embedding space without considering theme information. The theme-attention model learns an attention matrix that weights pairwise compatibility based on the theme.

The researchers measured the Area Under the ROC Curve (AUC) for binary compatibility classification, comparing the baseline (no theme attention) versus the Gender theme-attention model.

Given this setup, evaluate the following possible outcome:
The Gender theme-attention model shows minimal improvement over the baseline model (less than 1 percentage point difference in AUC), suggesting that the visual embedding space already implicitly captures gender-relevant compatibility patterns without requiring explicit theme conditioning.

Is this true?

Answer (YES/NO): NO